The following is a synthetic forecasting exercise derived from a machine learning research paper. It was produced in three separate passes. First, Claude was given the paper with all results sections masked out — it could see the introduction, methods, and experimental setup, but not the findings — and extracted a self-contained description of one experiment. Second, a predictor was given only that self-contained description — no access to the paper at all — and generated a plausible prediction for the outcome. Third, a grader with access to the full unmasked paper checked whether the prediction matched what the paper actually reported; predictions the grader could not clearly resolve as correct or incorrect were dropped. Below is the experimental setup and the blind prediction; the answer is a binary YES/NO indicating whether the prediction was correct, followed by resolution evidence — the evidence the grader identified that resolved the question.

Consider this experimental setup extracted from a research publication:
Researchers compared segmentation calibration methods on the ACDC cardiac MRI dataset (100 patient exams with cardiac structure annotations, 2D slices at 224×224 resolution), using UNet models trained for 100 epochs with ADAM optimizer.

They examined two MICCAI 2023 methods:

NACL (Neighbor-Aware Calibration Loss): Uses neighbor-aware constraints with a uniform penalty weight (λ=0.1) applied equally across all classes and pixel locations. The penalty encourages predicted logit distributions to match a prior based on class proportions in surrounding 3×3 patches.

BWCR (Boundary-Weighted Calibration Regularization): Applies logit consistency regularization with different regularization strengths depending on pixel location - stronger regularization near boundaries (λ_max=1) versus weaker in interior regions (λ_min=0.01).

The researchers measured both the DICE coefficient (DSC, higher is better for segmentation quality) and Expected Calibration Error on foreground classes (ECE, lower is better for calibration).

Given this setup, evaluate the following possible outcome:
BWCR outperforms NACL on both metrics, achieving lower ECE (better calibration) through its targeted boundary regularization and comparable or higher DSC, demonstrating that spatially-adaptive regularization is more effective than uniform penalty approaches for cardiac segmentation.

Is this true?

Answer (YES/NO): NO